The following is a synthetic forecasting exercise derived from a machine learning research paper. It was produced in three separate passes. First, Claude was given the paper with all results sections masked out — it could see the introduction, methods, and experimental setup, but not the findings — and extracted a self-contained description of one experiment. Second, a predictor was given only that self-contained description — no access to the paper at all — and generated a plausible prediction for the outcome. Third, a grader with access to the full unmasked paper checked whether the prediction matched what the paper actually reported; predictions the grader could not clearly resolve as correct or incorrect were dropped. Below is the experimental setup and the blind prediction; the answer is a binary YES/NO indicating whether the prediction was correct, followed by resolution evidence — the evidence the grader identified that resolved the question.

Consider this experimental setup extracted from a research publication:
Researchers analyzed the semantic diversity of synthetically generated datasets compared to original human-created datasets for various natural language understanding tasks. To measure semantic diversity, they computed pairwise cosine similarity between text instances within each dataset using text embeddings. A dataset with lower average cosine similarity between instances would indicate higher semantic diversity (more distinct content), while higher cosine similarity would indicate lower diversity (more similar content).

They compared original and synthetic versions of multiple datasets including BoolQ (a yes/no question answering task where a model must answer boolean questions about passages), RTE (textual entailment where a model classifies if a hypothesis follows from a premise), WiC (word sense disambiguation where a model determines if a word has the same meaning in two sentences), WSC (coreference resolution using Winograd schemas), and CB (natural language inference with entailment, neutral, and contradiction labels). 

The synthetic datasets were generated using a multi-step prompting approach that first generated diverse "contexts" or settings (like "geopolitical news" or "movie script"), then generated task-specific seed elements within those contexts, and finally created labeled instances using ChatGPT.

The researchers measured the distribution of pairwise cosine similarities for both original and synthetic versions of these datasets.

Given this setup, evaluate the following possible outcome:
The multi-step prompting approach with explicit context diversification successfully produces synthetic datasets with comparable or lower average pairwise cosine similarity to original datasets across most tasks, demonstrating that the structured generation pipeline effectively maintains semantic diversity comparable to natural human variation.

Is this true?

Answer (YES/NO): YES